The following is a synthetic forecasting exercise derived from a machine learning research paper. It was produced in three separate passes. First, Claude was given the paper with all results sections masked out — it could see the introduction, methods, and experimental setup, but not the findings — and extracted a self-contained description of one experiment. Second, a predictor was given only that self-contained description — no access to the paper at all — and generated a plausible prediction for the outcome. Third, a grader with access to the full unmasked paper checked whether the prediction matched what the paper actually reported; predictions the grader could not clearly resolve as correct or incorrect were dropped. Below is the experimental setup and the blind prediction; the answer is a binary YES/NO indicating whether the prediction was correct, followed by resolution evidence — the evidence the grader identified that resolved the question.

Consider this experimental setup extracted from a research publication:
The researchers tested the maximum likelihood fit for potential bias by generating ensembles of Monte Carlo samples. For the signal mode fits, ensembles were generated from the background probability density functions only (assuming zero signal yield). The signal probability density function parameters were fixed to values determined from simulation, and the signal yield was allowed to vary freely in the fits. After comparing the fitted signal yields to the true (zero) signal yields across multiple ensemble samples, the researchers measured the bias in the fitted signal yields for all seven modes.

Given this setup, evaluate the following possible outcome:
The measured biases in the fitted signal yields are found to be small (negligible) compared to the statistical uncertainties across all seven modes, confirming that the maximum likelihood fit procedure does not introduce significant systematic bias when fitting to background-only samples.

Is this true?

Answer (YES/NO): NO